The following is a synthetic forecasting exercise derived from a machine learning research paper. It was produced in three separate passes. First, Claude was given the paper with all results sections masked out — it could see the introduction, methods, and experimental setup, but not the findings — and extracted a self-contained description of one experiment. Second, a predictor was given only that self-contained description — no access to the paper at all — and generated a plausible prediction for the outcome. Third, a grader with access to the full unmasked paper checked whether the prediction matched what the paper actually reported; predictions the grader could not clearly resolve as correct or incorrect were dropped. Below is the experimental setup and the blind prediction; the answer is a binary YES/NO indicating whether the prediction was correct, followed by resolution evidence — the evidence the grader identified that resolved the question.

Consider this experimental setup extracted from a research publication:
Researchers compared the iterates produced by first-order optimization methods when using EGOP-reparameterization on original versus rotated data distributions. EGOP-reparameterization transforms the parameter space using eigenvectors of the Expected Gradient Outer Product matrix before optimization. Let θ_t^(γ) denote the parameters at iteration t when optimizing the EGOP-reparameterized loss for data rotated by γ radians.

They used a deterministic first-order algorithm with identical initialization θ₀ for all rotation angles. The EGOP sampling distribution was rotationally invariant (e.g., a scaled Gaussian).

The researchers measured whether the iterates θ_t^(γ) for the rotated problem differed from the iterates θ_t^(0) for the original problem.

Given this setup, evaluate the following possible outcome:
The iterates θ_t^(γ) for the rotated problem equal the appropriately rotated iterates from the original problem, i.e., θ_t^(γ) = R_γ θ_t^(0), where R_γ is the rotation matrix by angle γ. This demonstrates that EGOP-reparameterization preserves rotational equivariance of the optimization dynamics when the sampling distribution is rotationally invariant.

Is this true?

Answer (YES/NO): NO